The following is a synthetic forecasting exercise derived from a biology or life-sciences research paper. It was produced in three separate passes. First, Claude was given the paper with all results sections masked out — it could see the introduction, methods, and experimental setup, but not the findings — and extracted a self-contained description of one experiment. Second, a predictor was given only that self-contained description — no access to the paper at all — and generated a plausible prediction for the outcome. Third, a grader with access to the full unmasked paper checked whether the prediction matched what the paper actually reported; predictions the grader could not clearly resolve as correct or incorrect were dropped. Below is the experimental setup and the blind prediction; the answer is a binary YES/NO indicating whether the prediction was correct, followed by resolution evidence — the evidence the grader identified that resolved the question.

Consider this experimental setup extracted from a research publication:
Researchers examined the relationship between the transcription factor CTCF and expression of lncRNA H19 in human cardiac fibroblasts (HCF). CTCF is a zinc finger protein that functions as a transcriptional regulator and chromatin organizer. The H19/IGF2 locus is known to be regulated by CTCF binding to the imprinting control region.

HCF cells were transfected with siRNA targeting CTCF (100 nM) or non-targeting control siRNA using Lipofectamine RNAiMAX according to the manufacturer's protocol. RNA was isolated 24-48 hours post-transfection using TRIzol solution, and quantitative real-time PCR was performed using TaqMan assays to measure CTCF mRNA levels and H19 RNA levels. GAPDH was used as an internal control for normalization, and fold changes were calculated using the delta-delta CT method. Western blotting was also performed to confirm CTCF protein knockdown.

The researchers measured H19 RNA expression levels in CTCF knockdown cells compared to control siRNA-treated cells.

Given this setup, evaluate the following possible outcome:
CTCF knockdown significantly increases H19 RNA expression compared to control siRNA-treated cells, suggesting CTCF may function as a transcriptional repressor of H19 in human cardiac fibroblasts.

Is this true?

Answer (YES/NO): NO